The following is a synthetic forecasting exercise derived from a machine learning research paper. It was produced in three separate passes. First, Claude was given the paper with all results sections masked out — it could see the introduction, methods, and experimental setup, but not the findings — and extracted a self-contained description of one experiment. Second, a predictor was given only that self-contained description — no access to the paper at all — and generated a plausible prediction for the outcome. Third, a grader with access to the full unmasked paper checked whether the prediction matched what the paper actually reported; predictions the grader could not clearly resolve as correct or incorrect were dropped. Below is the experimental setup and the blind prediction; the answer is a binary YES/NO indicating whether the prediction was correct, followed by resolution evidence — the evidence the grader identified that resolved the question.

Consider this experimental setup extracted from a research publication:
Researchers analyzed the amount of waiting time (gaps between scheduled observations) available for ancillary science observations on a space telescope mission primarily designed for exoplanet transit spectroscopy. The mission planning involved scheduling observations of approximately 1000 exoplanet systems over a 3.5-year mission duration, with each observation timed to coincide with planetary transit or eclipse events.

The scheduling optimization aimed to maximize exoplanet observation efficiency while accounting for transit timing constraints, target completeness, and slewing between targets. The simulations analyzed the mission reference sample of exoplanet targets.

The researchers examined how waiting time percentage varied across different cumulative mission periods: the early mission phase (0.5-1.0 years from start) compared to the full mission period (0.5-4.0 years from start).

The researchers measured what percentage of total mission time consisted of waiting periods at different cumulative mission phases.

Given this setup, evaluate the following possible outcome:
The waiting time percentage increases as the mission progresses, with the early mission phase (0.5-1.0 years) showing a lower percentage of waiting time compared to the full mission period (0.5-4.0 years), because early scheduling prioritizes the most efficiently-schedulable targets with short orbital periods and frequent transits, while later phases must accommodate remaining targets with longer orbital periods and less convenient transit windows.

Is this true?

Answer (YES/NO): YES